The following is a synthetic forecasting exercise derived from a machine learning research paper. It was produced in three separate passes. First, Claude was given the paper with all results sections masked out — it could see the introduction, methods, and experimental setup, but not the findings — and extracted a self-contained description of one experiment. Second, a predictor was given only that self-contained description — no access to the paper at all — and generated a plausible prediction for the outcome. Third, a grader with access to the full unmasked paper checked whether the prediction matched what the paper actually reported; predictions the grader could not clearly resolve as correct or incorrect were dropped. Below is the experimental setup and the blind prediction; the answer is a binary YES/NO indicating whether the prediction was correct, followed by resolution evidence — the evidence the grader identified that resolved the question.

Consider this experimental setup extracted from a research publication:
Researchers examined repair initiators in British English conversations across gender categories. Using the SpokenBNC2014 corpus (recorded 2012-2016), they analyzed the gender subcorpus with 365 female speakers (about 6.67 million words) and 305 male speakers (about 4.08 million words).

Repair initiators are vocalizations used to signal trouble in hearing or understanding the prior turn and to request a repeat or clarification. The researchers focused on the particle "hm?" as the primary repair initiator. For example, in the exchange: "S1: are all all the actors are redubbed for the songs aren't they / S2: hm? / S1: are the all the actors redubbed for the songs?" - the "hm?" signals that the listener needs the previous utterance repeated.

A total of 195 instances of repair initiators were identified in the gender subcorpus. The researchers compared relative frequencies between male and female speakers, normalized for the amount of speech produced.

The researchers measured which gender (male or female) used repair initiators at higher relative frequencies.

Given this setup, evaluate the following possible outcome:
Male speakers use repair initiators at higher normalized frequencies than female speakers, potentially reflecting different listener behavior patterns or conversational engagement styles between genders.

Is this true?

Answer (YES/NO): NO